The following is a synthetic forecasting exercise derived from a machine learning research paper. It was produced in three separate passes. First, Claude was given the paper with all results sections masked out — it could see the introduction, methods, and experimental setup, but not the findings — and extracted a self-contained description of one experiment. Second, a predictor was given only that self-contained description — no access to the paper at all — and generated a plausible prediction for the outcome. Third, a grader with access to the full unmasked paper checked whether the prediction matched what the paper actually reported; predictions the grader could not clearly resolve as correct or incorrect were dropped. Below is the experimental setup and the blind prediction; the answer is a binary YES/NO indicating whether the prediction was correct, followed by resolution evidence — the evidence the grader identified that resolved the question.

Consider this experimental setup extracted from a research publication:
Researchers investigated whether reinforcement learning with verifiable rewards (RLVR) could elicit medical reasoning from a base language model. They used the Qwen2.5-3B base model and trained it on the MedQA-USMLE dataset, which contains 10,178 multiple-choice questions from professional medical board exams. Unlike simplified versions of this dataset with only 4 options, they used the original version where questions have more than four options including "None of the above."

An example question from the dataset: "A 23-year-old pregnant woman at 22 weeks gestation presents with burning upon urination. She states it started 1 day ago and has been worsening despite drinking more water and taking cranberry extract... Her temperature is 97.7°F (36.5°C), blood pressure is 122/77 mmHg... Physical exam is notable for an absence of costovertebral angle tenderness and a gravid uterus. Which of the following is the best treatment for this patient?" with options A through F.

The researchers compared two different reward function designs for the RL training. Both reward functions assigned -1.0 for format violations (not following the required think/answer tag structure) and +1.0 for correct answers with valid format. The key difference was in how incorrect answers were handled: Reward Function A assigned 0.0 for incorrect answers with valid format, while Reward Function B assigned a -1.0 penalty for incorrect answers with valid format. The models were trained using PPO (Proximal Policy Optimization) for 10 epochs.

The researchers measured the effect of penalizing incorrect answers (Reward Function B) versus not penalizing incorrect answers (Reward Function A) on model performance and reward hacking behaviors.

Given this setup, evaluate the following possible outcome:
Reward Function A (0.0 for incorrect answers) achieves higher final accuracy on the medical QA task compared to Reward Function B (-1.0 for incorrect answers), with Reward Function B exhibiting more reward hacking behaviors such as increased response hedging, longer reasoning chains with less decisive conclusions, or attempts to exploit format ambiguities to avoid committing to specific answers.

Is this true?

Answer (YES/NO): NO